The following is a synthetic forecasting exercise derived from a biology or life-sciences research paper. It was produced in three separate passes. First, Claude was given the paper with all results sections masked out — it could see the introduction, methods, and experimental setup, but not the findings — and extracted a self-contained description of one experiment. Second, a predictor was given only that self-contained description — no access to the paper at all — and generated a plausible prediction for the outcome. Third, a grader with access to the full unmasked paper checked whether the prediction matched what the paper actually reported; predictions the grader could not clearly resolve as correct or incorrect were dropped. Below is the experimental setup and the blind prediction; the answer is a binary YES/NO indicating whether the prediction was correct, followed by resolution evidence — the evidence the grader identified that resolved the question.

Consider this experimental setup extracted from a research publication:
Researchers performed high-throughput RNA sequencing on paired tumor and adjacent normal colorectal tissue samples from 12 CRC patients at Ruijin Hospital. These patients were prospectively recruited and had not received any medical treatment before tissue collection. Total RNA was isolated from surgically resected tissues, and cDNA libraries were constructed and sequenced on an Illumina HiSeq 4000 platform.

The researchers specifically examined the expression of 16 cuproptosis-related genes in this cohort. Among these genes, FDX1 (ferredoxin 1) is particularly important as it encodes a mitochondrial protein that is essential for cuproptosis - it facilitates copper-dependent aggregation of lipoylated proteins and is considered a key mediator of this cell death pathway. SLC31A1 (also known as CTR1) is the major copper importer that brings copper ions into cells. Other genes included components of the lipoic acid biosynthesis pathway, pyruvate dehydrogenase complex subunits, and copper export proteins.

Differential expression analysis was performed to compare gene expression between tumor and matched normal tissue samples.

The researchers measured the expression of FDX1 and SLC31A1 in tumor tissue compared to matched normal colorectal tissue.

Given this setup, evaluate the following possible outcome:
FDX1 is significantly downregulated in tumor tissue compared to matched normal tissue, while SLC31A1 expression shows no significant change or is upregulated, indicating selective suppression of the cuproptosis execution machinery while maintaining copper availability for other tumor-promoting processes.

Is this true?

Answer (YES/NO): NO